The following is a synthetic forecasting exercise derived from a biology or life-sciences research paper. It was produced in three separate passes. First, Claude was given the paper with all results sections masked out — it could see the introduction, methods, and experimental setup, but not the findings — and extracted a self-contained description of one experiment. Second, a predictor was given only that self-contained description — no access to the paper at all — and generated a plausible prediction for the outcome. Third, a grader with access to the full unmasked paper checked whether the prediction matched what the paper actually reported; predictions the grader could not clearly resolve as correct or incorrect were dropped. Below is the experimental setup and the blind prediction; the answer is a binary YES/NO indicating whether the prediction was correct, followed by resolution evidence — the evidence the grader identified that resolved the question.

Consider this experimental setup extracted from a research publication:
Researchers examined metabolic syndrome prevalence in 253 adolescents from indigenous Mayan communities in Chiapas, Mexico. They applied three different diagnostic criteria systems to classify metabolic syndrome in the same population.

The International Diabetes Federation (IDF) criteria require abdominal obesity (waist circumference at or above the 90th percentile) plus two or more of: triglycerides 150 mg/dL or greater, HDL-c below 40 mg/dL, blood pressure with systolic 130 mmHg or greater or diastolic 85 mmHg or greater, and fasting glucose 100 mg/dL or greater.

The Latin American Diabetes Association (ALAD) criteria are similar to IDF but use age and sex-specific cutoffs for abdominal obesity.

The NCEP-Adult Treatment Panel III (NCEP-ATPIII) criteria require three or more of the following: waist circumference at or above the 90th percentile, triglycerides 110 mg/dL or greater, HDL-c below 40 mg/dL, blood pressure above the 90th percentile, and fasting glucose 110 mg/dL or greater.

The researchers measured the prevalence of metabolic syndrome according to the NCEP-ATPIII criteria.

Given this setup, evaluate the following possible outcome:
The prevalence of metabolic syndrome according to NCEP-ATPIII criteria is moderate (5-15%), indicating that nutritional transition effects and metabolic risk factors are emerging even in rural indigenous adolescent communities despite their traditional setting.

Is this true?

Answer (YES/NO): YES